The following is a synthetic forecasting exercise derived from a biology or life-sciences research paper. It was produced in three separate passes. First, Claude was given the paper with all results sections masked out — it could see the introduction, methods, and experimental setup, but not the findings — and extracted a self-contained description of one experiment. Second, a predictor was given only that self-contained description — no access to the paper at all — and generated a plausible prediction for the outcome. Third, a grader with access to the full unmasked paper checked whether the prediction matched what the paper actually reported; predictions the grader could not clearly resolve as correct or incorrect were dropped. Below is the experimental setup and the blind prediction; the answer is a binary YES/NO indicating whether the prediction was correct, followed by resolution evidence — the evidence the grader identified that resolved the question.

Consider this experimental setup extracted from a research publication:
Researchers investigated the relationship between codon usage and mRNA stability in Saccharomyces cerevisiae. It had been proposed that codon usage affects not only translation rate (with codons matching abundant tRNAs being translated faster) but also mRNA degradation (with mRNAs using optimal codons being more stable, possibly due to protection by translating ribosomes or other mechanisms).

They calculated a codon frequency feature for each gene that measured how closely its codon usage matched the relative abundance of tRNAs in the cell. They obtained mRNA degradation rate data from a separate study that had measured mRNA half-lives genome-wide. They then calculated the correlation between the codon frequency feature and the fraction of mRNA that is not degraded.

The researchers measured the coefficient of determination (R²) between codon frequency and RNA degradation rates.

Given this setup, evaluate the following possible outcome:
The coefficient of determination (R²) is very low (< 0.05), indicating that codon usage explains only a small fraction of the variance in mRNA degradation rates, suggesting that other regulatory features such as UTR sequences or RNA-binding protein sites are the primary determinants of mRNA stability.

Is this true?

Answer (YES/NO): NO